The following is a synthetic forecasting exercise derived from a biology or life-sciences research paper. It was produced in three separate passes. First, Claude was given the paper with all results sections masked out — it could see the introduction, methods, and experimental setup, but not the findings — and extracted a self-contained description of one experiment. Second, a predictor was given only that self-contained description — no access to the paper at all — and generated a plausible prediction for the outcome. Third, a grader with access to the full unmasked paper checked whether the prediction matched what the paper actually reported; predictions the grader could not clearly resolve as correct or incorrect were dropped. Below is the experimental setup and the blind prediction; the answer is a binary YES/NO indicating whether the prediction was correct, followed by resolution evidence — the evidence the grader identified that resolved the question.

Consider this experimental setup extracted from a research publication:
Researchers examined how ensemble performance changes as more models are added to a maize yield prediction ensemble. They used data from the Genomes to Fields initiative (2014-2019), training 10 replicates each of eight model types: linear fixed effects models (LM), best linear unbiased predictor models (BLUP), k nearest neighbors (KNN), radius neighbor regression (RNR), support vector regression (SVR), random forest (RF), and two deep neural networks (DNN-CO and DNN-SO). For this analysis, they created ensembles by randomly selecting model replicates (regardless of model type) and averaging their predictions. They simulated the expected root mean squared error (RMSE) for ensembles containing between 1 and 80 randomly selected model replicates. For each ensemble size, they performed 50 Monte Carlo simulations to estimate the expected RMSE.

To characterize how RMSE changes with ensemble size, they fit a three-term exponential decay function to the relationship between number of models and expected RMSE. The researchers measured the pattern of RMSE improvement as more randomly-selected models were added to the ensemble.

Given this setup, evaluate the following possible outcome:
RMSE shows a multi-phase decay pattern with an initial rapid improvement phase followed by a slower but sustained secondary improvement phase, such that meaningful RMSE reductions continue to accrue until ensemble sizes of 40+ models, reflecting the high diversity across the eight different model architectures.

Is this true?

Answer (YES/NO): NO